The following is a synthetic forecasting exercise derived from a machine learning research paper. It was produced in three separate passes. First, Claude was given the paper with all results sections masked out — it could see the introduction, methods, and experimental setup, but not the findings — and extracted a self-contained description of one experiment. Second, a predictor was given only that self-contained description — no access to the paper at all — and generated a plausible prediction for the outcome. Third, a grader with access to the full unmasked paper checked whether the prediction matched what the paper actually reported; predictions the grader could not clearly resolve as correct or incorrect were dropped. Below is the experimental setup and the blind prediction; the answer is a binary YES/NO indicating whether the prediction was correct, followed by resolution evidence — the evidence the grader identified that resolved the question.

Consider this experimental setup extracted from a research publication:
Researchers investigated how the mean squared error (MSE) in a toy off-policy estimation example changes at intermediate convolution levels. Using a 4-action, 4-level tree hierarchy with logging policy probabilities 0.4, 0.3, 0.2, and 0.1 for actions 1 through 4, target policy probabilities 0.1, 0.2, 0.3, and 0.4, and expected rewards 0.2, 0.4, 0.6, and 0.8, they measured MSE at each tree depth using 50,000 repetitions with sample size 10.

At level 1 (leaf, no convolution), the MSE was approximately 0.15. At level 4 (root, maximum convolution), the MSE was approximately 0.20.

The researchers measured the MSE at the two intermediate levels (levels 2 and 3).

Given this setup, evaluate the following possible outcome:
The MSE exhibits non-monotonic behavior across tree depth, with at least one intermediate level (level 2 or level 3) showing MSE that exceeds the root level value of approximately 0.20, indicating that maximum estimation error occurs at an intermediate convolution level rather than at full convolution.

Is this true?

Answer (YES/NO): NO